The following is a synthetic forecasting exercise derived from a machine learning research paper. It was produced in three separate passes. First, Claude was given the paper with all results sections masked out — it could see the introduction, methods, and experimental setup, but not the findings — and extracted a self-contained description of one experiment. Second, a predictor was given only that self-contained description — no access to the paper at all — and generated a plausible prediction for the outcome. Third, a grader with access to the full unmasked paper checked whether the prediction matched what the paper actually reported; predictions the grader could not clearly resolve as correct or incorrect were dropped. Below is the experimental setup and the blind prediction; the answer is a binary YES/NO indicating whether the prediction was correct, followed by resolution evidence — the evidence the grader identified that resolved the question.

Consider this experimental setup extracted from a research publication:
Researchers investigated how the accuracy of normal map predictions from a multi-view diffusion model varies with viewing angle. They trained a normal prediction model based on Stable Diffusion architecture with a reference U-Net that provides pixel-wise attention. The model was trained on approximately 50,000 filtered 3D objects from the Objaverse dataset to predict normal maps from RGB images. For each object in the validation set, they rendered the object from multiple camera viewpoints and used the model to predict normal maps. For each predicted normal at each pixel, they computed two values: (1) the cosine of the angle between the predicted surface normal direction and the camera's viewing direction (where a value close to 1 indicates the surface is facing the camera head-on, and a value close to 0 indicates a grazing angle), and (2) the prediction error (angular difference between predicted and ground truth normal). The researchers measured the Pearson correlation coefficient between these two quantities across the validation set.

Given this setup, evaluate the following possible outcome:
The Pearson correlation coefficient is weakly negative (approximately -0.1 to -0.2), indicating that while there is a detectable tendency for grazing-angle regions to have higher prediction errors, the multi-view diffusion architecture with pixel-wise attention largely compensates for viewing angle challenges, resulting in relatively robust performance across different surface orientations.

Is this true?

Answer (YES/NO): NO